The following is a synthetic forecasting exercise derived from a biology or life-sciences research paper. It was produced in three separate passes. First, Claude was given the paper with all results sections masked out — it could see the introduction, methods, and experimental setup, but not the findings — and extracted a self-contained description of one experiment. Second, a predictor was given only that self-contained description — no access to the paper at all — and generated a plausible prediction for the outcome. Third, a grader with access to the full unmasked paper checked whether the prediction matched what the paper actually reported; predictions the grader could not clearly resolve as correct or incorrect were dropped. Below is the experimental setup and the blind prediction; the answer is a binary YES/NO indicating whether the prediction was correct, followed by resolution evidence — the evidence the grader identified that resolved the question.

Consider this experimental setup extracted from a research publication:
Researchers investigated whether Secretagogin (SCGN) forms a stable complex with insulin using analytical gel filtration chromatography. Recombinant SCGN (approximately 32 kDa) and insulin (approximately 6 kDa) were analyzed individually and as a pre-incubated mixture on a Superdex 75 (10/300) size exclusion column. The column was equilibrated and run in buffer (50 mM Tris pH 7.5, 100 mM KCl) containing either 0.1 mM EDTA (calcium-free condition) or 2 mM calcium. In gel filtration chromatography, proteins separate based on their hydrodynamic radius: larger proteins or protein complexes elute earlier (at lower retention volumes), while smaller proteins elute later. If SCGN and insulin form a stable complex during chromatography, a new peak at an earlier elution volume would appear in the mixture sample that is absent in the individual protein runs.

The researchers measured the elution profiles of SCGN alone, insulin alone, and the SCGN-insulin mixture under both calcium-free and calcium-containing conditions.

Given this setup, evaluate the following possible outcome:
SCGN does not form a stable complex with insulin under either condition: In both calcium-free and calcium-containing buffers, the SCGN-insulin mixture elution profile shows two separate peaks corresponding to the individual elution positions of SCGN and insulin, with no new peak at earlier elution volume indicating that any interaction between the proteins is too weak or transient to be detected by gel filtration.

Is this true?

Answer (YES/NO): NO